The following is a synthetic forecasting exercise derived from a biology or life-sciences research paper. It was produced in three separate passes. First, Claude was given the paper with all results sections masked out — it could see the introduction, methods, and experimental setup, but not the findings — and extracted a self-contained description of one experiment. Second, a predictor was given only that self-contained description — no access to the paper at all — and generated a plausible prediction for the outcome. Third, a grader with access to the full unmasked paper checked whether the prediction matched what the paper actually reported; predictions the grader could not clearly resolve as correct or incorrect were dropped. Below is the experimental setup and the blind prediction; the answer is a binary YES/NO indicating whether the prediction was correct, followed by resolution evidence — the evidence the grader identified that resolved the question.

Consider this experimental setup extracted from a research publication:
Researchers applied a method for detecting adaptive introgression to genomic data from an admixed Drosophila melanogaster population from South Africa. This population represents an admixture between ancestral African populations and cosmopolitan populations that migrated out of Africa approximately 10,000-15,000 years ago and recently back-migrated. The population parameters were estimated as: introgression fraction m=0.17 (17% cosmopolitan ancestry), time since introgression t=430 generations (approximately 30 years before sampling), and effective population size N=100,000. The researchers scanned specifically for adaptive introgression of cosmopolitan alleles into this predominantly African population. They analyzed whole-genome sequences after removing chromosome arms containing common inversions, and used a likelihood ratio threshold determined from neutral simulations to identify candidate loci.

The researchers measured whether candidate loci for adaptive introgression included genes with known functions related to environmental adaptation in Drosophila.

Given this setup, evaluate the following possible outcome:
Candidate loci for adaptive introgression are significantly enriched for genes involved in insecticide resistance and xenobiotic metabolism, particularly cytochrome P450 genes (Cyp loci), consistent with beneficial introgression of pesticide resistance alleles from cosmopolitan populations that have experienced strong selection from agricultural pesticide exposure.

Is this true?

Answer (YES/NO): YES